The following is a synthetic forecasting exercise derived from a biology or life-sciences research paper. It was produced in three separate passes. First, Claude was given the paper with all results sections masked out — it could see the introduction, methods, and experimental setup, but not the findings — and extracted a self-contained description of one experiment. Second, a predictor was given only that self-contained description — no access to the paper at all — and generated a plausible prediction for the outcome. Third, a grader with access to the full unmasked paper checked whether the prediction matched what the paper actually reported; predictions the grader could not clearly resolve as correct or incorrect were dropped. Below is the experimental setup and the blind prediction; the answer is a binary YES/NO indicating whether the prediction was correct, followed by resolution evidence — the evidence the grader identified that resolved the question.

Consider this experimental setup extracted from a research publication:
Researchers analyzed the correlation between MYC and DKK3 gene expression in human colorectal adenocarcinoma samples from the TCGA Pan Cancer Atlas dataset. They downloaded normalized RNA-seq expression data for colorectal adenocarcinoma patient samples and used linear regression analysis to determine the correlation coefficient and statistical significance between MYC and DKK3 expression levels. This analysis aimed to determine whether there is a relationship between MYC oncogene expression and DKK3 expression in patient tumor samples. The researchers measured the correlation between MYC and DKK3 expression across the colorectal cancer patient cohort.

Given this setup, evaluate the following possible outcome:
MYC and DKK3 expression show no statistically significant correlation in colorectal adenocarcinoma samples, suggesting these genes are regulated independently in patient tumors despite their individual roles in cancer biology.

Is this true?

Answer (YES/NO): NO